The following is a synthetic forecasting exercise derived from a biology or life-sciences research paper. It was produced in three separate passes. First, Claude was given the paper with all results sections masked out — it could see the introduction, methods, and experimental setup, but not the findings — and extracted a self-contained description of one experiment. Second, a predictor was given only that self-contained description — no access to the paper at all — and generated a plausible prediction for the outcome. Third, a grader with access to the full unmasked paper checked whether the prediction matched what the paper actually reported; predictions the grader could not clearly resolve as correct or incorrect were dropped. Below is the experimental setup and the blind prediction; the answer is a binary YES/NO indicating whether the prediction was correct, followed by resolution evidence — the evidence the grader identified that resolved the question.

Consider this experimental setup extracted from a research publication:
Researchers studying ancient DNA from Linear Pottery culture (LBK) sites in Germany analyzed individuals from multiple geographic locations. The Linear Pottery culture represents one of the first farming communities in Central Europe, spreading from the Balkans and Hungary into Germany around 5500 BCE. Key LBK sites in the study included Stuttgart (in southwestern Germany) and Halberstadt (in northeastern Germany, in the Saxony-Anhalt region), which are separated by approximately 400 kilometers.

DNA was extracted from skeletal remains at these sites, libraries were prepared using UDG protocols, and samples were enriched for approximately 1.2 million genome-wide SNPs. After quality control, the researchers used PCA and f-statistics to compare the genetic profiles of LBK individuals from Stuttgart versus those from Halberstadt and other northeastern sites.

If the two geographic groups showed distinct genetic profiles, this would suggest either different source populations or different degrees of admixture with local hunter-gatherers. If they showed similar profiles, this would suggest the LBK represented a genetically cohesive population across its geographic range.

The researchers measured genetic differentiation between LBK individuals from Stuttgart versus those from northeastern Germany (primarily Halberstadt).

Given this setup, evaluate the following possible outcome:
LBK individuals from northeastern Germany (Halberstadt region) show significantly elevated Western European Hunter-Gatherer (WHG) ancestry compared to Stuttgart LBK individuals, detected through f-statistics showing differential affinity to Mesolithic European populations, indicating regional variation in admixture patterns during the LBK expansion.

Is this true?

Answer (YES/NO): NO